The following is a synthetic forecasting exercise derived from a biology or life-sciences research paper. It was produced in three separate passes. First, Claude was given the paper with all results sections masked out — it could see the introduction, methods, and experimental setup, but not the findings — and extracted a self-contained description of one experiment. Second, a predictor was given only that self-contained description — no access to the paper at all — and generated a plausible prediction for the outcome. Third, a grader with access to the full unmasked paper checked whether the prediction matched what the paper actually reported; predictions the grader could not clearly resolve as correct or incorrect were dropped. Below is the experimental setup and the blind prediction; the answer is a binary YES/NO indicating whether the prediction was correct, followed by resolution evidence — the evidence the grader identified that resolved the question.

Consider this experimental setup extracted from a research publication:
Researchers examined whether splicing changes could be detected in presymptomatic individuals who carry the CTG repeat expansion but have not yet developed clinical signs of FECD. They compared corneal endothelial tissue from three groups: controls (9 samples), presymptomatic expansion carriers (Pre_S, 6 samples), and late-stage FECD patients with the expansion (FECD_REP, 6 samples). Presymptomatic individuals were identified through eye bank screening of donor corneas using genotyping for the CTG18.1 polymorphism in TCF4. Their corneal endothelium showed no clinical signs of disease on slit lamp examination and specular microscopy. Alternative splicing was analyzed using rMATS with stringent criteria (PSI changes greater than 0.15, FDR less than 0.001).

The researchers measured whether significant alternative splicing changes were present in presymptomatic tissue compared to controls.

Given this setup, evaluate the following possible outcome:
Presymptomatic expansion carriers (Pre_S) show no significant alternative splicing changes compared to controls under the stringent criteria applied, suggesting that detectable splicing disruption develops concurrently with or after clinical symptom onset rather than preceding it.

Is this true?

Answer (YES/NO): NO